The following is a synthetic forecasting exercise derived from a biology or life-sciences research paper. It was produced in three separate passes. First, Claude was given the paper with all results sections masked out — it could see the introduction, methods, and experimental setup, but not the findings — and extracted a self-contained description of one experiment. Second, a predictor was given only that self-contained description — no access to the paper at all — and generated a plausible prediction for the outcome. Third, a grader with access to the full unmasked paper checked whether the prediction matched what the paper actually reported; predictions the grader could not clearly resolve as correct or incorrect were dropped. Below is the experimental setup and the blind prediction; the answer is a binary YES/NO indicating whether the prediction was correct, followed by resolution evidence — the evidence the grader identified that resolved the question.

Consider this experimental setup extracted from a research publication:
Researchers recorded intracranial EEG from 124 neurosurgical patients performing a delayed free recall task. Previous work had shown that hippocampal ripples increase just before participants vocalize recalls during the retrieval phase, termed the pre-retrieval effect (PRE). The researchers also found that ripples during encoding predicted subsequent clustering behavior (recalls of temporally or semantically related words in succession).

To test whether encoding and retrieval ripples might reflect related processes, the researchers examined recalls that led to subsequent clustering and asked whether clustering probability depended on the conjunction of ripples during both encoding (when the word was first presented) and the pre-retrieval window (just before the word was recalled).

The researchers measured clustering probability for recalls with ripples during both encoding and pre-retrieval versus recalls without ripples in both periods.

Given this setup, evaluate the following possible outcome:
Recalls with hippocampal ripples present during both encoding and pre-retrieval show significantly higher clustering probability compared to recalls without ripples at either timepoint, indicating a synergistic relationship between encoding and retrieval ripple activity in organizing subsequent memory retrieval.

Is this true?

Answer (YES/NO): YES